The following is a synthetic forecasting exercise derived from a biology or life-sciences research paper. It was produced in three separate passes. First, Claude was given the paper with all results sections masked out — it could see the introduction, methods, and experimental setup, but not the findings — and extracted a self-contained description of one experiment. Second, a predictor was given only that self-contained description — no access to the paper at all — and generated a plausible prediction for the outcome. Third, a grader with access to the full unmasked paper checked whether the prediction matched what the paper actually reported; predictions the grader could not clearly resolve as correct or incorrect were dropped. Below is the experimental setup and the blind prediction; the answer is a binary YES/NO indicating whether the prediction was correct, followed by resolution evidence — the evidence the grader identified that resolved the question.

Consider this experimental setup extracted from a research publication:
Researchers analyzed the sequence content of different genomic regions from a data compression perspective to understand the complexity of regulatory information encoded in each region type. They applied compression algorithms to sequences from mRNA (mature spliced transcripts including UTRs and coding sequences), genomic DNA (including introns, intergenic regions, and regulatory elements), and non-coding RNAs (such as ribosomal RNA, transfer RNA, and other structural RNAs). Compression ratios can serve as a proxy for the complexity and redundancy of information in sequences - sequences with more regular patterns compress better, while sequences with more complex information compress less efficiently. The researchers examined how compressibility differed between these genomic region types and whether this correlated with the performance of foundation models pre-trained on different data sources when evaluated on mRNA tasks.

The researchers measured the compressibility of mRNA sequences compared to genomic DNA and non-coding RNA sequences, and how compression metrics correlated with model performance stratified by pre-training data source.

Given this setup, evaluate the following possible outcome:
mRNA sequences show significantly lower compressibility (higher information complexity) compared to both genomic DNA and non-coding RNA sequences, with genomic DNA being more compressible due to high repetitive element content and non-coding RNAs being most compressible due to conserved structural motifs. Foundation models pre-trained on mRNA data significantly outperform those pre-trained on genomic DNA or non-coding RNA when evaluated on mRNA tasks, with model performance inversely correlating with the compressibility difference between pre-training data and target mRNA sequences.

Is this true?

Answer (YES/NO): NO